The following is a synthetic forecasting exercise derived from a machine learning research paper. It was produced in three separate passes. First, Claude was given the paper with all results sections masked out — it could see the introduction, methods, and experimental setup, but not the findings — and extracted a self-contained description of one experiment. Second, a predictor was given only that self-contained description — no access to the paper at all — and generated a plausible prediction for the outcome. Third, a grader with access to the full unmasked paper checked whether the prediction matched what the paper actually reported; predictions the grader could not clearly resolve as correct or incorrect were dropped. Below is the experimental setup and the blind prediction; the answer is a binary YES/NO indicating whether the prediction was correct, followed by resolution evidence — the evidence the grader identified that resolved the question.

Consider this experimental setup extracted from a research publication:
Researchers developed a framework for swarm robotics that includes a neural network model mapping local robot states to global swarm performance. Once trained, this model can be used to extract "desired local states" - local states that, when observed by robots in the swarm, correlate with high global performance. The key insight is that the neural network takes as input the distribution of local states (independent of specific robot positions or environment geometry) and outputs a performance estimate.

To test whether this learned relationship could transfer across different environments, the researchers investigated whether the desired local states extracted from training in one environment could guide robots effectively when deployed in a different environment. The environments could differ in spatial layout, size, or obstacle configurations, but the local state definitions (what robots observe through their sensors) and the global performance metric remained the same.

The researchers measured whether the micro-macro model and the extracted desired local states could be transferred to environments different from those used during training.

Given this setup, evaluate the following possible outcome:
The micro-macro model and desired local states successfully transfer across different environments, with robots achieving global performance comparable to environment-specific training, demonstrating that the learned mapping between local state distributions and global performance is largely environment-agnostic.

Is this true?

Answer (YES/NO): YES